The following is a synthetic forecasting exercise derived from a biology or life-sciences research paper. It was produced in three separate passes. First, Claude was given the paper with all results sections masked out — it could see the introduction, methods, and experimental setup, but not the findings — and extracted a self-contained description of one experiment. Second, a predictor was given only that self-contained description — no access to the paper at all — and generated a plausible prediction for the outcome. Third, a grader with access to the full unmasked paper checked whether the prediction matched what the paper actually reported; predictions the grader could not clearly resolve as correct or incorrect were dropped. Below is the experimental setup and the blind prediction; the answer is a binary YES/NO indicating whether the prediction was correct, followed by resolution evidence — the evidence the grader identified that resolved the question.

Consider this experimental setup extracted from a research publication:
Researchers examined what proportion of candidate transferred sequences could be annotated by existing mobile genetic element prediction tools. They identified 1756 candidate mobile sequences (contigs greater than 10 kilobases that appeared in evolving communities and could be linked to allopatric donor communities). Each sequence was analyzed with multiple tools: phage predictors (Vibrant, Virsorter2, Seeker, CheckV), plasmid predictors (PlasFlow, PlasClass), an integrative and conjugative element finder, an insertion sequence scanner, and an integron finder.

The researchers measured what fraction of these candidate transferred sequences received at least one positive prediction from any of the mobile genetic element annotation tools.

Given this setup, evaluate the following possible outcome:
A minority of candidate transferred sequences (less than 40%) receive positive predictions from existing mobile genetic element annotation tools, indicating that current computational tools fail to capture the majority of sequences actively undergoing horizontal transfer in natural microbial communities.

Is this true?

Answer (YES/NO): NO